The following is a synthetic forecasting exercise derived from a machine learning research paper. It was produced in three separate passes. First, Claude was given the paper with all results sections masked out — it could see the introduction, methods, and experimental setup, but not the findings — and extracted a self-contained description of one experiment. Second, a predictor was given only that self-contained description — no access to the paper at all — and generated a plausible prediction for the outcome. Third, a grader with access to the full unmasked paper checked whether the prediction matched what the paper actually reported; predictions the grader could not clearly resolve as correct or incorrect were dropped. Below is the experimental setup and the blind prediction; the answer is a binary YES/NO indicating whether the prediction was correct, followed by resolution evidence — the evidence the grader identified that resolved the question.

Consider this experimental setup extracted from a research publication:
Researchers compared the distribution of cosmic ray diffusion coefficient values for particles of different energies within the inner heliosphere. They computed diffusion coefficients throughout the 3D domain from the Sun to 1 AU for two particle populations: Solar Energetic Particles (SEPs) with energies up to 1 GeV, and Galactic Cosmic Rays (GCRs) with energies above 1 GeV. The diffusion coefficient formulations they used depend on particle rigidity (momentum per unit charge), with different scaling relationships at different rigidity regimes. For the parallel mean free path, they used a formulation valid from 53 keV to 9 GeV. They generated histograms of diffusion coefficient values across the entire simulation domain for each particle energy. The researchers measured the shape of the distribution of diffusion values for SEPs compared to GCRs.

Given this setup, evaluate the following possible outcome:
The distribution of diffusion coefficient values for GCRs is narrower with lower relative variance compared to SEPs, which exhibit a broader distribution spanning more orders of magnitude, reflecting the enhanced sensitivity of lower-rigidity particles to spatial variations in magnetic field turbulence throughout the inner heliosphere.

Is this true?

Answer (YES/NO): NO